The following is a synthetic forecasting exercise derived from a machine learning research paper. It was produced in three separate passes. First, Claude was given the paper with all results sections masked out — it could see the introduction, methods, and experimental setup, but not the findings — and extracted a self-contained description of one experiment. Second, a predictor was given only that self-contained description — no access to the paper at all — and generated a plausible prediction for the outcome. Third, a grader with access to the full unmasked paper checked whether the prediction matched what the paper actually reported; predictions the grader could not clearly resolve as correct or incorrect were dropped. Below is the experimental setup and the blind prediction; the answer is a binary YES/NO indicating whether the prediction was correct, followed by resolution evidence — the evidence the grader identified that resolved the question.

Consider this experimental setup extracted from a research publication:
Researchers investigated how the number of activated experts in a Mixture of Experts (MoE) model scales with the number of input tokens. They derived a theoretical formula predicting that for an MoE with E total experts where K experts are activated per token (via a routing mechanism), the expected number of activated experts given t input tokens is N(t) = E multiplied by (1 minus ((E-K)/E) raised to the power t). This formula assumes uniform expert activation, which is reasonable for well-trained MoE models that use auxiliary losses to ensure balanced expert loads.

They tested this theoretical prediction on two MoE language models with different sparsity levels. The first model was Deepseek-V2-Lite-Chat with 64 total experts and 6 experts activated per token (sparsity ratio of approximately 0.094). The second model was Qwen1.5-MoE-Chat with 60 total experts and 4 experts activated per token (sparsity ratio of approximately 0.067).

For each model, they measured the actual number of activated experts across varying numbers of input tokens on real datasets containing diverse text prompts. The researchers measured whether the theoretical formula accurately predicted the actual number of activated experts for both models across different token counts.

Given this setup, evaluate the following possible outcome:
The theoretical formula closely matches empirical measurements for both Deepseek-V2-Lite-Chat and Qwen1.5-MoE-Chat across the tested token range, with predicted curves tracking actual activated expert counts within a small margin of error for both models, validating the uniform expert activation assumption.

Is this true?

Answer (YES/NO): YES